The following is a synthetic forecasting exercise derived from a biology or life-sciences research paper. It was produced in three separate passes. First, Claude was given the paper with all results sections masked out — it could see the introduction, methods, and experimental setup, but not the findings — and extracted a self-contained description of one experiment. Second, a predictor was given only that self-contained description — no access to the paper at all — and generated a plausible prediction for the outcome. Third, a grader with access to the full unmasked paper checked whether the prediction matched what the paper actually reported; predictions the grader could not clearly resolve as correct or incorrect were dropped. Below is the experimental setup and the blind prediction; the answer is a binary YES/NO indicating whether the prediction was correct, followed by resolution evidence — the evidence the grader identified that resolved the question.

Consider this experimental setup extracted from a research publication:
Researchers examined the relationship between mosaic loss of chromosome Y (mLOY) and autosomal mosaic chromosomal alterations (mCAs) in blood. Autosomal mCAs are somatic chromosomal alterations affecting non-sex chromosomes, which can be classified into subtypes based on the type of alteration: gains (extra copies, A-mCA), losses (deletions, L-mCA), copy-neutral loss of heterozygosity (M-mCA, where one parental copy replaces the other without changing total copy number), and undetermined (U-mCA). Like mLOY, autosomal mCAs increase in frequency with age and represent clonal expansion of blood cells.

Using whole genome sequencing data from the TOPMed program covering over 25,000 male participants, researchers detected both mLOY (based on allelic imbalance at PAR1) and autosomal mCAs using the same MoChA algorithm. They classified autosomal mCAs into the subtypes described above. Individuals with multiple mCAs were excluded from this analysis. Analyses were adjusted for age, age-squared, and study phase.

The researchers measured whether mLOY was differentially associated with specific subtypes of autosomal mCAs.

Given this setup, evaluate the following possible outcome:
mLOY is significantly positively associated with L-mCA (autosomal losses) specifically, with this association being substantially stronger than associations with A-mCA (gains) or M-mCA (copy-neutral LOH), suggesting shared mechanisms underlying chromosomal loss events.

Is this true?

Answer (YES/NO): NO